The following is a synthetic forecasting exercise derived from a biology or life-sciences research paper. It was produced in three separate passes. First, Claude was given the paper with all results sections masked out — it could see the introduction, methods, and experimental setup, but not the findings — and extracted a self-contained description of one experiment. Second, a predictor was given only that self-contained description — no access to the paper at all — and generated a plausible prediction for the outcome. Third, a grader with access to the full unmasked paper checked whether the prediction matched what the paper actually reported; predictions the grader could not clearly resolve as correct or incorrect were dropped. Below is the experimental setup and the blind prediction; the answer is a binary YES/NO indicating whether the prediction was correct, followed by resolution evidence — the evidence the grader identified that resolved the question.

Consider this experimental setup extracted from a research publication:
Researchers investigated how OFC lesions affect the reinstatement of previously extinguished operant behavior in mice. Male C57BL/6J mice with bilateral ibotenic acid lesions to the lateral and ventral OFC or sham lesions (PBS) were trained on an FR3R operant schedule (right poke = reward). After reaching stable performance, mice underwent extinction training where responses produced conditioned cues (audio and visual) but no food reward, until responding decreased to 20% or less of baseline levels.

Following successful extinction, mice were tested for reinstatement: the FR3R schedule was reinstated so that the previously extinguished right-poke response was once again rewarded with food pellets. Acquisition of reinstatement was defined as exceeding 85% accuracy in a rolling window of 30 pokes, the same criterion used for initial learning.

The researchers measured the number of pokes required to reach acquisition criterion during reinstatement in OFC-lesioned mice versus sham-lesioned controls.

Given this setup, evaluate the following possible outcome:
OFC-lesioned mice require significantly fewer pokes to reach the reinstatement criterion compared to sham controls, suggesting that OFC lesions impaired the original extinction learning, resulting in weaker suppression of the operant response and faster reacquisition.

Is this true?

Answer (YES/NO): NO